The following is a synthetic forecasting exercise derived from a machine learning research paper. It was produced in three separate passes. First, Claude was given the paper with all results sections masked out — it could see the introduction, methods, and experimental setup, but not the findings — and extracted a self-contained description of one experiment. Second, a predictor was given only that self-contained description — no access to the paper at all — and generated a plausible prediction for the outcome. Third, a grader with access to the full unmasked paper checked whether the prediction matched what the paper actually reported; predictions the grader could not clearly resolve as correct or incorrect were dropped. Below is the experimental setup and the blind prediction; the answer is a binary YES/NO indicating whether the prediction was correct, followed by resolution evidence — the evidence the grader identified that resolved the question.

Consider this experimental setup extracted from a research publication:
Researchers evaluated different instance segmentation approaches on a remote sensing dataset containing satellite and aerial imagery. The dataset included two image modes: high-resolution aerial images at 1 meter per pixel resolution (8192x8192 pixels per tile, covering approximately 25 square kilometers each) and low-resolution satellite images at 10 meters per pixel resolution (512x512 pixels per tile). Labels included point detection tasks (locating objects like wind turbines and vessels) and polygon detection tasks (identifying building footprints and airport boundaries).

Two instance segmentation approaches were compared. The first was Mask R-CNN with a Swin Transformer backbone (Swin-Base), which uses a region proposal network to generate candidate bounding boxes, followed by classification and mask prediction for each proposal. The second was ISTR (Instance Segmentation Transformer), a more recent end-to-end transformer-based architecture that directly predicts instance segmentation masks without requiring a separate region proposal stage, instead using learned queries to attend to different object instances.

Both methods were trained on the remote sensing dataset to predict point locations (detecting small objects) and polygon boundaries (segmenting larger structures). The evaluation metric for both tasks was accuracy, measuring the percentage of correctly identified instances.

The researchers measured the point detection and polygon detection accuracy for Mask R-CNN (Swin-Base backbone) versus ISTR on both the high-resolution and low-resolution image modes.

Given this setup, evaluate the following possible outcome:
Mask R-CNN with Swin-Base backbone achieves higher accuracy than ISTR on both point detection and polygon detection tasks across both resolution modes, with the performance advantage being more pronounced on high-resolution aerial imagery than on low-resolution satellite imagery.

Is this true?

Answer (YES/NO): YES